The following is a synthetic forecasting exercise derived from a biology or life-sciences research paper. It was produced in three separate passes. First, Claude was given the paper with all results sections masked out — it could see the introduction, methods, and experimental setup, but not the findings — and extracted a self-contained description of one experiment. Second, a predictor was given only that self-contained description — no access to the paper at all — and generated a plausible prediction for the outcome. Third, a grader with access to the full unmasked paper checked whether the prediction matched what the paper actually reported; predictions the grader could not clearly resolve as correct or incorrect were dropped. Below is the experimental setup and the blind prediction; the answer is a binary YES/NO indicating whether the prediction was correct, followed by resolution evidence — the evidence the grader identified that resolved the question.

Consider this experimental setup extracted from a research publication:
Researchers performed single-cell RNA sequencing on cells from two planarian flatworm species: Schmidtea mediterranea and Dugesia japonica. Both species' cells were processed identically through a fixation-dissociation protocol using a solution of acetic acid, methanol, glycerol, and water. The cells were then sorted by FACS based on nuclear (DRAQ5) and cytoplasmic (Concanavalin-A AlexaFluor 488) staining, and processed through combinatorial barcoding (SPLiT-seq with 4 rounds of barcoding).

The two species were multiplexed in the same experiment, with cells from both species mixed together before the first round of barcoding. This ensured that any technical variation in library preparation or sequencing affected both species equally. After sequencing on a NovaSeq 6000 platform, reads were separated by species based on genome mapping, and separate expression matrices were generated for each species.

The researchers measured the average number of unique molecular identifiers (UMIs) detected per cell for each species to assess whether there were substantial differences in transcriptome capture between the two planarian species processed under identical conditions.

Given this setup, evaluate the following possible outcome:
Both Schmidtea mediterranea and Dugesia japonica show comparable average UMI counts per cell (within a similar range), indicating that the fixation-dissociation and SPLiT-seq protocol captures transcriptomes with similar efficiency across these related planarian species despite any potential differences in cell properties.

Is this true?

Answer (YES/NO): YES